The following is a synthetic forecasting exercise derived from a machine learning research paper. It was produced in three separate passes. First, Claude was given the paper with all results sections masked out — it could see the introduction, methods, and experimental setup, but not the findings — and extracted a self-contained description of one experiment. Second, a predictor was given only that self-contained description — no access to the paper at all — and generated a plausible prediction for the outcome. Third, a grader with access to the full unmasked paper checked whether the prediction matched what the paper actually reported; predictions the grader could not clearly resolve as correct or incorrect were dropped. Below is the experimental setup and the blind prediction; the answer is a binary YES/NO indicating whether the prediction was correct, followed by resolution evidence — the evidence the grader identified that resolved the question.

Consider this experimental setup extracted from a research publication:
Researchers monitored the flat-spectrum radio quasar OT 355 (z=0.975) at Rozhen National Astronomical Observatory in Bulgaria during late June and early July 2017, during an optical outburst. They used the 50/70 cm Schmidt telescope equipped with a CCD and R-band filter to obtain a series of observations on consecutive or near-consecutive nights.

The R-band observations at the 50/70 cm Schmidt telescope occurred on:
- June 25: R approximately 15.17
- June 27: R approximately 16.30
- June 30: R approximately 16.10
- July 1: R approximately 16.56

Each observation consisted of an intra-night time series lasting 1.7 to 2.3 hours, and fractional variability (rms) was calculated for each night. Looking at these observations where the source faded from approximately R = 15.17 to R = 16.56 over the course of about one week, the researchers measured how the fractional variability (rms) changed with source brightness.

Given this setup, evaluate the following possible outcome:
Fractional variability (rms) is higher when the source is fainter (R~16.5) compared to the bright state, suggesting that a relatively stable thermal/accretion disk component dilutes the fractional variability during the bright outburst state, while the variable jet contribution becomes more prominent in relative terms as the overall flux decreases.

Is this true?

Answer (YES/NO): NO